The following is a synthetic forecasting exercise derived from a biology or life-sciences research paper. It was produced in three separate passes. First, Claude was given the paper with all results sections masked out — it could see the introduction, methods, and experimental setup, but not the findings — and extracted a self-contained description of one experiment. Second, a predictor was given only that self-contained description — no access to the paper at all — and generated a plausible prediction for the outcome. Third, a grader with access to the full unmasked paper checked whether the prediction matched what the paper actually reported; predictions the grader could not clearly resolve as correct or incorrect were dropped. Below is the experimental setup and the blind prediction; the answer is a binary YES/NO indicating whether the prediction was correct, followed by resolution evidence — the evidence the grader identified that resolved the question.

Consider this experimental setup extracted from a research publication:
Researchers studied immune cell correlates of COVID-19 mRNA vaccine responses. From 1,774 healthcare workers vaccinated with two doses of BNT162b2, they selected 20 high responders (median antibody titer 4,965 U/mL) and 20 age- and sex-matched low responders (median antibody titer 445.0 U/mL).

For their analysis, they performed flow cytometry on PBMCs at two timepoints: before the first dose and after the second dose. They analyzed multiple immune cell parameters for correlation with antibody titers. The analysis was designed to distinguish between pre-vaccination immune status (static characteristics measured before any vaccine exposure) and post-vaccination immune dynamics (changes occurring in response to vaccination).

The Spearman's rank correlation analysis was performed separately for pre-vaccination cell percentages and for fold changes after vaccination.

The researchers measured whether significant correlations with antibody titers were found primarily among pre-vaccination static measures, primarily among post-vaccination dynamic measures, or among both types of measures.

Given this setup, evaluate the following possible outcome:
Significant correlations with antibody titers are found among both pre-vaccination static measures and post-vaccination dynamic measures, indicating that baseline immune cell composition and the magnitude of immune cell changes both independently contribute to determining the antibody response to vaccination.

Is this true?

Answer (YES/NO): YES